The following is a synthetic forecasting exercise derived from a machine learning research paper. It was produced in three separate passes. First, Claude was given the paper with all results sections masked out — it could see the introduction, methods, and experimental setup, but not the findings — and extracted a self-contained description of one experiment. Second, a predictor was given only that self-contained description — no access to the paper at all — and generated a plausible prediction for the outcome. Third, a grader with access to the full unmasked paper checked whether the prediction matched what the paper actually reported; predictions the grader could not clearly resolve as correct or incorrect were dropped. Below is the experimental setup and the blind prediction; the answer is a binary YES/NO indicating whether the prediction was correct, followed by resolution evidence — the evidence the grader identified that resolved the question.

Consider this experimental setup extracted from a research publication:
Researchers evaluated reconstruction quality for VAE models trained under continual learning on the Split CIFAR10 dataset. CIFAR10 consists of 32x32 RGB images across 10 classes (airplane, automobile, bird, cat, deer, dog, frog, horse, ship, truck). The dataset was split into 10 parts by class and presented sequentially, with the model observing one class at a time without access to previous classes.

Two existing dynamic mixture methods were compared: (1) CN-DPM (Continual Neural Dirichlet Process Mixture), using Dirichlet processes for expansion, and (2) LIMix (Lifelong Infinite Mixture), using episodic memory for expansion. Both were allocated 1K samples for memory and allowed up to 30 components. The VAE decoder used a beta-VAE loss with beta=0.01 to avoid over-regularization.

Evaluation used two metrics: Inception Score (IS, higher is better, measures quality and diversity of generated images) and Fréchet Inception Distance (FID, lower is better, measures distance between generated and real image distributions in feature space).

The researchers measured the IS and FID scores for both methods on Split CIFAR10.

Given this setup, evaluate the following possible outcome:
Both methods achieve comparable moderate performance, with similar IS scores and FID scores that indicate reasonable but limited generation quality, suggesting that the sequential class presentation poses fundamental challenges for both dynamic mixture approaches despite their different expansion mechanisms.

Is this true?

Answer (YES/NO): NO